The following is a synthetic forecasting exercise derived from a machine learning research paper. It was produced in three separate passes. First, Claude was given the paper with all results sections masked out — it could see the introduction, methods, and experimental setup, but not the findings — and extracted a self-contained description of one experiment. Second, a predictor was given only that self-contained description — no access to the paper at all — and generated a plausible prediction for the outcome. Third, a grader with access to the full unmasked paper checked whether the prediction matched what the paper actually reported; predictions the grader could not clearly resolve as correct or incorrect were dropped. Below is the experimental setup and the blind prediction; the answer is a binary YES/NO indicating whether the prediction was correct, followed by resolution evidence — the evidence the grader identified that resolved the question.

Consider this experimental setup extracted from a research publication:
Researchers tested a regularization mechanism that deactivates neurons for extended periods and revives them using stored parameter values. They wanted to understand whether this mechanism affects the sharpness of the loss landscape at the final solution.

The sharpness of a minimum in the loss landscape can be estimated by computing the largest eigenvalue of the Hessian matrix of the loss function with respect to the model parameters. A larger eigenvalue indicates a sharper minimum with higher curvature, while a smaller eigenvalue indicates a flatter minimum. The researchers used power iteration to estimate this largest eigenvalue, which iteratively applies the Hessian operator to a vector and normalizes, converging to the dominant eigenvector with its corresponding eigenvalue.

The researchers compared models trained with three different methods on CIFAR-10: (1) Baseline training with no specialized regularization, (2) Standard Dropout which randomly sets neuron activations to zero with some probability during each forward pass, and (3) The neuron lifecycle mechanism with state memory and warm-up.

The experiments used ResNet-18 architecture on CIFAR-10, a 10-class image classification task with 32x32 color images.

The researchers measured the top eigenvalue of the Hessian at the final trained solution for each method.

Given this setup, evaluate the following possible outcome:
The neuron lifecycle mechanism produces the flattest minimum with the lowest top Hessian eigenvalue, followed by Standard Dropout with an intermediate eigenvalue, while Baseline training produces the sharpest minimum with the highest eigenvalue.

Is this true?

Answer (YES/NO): NO